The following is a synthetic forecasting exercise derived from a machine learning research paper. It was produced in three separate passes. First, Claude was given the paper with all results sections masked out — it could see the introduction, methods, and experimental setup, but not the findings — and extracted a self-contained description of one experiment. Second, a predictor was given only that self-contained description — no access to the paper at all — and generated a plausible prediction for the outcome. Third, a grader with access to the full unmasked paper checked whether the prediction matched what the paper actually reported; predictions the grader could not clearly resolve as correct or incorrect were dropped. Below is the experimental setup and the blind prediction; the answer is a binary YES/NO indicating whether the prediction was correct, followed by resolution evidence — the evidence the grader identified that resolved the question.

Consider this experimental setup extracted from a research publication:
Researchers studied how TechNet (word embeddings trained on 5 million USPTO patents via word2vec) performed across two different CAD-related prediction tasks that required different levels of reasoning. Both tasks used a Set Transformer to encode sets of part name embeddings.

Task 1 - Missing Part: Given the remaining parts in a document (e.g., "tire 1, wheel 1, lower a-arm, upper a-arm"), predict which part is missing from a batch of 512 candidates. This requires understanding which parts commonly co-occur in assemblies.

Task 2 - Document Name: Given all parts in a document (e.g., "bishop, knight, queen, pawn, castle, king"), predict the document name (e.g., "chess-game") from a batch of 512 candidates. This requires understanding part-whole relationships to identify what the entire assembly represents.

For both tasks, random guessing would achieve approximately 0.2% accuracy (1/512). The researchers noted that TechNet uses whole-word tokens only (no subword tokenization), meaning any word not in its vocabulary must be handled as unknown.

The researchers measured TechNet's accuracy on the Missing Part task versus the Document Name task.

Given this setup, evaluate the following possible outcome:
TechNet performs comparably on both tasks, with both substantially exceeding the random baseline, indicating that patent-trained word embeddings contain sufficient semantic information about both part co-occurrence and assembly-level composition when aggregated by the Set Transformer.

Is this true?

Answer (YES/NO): NO